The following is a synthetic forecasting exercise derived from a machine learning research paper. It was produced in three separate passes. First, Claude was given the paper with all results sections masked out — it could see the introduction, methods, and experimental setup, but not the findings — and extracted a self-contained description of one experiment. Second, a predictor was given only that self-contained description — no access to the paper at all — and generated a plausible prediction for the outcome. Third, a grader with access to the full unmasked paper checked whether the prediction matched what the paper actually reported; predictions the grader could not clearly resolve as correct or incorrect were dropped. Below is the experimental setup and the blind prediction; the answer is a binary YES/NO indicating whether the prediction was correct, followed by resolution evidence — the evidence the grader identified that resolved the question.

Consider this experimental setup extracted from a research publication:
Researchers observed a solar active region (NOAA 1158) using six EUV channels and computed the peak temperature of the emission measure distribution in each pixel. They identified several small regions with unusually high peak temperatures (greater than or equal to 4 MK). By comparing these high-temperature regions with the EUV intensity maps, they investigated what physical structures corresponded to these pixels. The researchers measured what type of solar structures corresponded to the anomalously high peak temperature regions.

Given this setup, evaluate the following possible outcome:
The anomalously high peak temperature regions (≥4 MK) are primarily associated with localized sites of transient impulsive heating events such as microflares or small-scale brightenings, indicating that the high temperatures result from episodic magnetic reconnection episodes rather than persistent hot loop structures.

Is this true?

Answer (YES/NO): NO